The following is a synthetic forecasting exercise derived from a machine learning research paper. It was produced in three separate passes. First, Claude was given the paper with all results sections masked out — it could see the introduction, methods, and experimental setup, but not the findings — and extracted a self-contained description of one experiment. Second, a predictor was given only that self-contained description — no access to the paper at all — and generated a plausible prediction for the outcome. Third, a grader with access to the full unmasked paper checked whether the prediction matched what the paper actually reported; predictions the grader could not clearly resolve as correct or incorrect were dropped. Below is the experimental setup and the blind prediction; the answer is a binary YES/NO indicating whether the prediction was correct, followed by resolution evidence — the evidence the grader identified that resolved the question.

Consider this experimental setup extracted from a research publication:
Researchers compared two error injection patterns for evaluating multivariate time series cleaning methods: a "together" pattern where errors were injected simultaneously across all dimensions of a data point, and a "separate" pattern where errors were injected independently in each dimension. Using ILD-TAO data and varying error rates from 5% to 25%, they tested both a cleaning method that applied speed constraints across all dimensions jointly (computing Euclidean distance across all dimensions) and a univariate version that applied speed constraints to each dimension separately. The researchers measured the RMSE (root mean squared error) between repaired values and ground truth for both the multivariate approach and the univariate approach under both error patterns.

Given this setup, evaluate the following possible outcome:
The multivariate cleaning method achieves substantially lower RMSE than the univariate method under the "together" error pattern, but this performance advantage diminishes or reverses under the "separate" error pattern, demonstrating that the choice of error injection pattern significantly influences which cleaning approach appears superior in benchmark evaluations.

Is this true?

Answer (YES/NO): YES